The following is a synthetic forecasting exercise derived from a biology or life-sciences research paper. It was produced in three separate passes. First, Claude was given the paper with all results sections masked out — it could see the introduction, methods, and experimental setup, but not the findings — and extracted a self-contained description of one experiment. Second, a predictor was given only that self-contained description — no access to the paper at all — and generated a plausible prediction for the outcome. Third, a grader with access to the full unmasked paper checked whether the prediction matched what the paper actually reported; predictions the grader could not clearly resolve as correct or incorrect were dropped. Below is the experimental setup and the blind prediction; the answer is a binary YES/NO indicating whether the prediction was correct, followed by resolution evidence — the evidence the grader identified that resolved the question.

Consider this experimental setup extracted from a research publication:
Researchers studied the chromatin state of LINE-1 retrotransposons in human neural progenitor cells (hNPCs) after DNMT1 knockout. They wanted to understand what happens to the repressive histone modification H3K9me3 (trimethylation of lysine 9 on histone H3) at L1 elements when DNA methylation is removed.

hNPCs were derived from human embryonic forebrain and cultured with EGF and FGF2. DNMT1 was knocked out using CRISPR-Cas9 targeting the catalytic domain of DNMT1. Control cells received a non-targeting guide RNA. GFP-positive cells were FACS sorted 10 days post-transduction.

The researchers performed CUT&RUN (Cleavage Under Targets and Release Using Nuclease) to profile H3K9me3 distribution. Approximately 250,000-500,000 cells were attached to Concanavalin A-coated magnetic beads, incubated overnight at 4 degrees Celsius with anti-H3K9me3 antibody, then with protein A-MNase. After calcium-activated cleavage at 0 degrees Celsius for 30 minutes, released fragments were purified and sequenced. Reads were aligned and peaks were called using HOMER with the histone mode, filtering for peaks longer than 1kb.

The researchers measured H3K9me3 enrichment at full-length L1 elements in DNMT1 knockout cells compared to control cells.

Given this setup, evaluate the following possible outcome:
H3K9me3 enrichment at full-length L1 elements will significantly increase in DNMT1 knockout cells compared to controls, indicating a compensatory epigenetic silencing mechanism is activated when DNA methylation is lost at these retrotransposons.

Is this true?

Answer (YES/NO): NO